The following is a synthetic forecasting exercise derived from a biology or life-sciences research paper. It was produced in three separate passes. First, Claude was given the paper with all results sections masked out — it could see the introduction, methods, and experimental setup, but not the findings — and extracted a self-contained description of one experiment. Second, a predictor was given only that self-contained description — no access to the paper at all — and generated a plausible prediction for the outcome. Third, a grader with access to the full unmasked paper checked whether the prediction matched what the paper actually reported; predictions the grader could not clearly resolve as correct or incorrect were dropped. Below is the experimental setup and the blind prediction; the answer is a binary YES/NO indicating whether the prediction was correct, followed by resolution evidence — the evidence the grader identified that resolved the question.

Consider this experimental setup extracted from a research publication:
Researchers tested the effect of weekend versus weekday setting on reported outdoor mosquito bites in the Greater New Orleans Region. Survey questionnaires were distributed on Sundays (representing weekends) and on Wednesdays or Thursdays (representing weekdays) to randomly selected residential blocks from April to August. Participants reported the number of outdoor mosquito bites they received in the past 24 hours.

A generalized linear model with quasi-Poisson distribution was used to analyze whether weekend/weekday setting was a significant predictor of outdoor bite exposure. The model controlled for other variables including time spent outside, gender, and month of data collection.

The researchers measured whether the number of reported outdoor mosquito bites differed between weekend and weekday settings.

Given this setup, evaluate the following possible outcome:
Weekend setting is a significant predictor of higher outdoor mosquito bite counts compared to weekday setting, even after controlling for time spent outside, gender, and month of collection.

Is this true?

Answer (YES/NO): NO